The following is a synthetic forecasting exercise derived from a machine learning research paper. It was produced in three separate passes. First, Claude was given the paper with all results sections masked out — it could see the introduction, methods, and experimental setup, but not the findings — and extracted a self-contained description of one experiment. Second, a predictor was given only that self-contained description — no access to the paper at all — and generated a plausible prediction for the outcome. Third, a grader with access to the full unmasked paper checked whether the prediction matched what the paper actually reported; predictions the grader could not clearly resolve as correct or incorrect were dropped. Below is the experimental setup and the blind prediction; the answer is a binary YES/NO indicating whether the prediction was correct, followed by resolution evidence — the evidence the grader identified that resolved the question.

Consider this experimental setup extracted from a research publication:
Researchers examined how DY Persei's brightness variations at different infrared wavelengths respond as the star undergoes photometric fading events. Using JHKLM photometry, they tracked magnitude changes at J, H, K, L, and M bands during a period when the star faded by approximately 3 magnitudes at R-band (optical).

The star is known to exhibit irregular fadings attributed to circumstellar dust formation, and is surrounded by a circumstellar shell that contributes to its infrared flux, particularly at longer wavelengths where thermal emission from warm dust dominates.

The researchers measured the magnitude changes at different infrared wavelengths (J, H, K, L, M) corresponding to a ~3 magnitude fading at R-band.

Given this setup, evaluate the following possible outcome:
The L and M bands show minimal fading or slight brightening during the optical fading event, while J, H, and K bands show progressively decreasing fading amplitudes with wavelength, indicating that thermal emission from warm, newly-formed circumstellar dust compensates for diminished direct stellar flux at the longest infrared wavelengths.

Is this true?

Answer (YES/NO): YES